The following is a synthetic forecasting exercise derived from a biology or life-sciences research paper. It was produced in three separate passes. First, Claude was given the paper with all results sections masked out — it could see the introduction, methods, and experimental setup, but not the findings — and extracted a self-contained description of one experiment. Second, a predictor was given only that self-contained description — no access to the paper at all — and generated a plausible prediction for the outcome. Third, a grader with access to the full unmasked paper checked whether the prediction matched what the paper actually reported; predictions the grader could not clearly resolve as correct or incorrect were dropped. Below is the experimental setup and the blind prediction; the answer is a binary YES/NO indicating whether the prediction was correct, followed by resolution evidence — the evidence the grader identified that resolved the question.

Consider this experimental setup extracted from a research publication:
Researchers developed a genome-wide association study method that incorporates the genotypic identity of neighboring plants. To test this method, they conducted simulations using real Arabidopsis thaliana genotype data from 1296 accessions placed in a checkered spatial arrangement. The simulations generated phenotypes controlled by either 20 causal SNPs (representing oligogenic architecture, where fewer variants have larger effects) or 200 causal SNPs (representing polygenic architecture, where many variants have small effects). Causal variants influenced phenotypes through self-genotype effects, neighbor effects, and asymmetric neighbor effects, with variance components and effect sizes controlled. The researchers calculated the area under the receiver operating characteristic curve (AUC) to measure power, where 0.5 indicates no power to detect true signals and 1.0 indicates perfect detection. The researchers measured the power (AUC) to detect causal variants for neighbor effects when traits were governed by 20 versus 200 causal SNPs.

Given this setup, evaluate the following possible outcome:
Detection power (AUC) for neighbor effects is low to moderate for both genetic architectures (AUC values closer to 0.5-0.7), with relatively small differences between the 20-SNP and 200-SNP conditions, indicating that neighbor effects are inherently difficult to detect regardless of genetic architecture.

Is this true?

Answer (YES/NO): NO